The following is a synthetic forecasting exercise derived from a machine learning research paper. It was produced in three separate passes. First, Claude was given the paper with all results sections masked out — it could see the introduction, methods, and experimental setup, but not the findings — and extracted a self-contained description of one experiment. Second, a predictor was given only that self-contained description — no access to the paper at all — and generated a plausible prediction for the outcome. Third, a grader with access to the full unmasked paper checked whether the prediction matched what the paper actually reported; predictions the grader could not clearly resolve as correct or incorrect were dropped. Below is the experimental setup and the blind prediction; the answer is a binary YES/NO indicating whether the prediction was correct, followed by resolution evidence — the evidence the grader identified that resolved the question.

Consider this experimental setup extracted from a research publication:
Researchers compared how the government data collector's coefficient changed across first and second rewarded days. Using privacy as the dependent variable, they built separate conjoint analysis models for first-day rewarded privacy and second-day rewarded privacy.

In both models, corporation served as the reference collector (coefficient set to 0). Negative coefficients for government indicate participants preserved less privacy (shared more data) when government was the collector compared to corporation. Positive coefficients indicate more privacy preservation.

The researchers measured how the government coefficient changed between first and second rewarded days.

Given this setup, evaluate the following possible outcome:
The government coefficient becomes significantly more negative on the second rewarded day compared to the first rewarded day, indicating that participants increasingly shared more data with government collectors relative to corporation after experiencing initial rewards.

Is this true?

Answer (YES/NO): NO